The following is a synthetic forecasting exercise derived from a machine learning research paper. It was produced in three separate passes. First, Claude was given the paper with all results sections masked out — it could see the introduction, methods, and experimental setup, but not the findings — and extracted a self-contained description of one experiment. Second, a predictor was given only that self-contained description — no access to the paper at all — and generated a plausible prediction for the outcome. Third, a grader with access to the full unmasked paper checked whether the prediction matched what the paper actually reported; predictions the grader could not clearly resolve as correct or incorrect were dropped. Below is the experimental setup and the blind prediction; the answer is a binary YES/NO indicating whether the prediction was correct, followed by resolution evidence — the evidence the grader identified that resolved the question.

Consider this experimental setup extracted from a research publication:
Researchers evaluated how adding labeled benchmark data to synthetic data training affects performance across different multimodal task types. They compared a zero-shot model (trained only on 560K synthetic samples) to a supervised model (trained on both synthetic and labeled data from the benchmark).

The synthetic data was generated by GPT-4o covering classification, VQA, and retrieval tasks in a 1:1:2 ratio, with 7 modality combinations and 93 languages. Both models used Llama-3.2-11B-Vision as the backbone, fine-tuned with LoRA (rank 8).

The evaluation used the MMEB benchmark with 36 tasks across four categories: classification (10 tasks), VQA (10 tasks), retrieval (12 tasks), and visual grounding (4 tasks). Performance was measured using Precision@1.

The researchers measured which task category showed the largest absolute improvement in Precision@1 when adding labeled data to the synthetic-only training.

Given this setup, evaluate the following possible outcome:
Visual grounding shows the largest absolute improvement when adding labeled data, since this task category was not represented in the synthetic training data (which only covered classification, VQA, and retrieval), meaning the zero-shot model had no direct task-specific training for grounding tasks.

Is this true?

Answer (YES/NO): YES